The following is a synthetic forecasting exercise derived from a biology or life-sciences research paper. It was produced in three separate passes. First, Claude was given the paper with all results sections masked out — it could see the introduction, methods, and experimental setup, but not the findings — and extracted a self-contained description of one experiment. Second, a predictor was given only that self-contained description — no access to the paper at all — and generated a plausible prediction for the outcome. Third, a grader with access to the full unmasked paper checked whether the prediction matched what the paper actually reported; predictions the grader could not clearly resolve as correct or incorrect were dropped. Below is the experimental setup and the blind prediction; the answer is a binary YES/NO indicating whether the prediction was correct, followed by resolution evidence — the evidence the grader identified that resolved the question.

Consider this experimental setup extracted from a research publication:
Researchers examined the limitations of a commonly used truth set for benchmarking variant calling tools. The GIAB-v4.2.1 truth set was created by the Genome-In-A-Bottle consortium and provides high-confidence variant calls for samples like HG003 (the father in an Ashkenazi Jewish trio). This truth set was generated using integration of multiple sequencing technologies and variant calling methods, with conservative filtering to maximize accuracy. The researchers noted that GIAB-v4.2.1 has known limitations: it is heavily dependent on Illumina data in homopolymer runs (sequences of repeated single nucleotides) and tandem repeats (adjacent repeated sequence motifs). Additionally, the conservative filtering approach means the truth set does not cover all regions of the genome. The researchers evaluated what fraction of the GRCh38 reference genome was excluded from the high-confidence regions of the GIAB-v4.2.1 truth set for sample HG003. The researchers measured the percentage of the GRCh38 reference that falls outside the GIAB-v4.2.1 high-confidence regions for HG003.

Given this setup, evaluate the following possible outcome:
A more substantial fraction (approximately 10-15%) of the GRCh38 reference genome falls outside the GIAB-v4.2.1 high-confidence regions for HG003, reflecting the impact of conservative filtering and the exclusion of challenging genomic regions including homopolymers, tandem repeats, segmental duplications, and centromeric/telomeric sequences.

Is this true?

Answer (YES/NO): NO